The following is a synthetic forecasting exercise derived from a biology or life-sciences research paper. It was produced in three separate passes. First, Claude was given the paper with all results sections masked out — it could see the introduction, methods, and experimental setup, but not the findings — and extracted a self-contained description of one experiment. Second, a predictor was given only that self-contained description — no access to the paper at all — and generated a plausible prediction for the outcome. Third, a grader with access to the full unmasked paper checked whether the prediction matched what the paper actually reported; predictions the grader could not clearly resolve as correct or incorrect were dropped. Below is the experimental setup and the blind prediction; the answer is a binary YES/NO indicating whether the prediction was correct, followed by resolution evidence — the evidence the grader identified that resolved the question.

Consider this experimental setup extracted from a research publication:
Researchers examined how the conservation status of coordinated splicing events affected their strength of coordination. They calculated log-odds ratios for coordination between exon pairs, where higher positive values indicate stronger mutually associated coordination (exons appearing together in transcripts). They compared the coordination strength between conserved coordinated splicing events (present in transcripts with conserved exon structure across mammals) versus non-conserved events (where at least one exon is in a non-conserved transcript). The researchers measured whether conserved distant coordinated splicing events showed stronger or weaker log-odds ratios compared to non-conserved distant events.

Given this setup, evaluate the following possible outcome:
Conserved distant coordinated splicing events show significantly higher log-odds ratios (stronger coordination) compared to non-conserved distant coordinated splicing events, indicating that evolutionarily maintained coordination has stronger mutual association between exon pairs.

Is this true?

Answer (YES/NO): YES